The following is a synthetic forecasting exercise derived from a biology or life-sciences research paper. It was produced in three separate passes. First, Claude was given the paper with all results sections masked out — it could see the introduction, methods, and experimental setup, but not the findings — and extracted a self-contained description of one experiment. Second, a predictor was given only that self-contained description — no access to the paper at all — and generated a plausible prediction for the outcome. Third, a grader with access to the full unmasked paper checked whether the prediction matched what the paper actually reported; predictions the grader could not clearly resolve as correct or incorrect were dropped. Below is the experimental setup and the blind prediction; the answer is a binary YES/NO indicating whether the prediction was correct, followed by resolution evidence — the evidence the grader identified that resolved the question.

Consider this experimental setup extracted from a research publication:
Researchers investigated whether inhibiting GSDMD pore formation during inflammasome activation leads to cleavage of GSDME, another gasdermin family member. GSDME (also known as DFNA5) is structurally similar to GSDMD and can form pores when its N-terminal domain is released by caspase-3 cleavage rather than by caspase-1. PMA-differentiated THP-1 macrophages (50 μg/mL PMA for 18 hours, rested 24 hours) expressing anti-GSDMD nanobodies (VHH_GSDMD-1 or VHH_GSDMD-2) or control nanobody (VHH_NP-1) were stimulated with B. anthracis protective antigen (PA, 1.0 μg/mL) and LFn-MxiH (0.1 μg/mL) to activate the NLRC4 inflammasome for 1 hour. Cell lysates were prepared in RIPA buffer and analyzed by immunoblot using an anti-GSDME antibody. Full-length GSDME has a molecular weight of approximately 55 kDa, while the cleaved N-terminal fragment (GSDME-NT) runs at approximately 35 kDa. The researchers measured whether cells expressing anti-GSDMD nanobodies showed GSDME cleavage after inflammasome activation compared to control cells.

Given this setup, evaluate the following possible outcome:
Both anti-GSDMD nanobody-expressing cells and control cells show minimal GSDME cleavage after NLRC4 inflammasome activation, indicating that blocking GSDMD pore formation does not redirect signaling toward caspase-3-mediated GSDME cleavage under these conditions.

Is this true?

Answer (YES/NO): NO